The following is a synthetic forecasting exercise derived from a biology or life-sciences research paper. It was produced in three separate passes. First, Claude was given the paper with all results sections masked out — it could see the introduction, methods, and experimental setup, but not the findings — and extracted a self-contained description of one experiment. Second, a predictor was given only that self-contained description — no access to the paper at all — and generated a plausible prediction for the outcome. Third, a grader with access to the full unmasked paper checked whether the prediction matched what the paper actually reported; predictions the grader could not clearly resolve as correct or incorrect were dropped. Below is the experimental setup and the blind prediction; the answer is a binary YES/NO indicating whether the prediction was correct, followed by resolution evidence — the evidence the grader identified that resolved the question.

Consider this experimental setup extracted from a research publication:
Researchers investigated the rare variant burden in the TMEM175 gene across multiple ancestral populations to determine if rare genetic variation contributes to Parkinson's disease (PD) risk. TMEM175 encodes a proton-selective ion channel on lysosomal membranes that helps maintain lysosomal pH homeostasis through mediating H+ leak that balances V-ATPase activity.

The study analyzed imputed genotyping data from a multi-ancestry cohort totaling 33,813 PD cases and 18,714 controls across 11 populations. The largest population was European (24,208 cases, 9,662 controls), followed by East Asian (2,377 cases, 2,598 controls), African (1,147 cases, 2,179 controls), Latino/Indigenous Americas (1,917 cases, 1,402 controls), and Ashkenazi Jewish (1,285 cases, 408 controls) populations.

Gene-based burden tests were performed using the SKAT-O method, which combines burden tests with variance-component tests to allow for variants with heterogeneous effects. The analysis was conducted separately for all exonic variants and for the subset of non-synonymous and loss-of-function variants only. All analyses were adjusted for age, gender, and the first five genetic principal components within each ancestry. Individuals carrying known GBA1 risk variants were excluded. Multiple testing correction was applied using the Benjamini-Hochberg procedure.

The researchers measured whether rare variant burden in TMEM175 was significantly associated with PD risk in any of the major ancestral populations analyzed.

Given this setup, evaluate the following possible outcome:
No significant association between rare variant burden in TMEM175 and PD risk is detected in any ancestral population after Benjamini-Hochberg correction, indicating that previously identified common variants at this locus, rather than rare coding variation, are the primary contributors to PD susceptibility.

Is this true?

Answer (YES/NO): YES